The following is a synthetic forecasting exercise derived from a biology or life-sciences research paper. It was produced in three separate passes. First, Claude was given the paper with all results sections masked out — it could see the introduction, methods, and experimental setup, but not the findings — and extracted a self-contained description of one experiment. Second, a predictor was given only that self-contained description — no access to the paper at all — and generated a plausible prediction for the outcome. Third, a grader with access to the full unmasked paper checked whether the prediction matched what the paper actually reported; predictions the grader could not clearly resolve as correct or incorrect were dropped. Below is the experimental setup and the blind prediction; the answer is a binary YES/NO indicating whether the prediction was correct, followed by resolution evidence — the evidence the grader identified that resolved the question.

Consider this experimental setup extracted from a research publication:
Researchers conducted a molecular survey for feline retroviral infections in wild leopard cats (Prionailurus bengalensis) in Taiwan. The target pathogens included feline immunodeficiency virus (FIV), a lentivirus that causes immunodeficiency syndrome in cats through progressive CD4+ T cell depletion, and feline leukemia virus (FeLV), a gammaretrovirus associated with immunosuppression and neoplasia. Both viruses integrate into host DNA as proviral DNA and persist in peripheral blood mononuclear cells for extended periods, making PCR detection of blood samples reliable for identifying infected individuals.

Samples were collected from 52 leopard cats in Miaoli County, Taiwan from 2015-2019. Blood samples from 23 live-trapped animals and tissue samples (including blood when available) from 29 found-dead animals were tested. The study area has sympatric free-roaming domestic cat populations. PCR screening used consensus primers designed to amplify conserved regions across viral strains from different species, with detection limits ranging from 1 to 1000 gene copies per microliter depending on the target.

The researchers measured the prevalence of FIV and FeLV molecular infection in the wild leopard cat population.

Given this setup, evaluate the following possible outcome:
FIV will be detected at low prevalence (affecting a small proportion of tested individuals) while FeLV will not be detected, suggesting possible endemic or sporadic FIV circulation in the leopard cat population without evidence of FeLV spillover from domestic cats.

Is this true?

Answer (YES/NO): NO